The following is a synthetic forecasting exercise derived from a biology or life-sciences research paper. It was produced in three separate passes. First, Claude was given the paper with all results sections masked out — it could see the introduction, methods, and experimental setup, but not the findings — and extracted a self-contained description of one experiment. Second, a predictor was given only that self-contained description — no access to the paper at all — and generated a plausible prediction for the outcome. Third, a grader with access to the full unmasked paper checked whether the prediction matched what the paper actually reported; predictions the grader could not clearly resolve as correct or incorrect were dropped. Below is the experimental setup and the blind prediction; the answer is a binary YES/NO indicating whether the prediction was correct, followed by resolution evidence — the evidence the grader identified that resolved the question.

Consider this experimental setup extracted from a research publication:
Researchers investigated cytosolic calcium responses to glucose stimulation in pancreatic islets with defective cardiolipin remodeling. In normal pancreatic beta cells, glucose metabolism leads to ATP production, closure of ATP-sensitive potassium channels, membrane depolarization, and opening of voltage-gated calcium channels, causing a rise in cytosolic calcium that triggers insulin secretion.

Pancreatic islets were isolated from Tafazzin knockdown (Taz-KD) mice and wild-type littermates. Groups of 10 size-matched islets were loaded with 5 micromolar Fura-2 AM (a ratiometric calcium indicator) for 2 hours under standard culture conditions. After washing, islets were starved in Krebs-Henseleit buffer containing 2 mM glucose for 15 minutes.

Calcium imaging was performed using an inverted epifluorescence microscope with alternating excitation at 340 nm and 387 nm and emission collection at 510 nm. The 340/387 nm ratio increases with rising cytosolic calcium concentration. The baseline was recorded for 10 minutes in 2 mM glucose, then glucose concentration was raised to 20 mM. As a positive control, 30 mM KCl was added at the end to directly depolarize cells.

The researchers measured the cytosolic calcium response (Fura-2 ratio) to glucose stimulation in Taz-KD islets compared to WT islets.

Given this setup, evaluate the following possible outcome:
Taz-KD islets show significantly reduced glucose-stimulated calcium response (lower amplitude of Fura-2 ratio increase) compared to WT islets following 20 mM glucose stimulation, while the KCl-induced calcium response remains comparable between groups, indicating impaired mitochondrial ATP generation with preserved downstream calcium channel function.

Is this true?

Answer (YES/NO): NO